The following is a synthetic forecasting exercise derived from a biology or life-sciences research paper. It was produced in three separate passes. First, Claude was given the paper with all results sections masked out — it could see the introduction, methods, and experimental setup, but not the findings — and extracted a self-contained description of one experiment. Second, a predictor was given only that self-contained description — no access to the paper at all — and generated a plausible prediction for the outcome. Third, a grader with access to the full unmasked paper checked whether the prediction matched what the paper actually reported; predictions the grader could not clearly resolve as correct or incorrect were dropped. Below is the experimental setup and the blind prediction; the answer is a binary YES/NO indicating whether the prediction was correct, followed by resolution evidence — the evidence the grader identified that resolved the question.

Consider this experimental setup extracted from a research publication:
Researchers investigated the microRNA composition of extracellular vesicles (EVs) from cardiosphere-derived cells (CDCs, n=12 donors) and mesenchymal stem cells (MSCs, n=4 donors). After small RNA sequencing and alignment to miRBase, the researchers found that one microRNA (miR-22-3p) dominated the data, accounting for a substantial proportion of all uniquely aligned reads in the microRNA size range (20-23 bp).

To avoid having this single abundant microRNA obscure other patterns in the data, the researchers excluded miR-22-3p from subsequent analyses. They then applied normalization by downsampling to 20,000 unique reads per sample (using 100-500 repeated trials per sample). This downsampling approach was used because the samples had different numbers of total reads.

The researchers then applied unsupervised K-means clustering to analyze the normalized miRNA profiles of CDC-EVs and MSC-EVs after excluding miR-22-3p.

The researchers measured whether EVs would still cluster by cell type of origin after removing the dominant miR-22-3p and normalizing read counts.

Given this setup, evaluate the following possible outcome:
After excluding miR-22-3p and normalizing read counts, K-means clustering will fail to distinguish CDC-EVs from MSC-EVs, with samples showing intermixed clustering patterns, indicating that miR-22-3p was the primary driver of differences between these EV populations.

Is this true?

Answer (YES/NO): NO